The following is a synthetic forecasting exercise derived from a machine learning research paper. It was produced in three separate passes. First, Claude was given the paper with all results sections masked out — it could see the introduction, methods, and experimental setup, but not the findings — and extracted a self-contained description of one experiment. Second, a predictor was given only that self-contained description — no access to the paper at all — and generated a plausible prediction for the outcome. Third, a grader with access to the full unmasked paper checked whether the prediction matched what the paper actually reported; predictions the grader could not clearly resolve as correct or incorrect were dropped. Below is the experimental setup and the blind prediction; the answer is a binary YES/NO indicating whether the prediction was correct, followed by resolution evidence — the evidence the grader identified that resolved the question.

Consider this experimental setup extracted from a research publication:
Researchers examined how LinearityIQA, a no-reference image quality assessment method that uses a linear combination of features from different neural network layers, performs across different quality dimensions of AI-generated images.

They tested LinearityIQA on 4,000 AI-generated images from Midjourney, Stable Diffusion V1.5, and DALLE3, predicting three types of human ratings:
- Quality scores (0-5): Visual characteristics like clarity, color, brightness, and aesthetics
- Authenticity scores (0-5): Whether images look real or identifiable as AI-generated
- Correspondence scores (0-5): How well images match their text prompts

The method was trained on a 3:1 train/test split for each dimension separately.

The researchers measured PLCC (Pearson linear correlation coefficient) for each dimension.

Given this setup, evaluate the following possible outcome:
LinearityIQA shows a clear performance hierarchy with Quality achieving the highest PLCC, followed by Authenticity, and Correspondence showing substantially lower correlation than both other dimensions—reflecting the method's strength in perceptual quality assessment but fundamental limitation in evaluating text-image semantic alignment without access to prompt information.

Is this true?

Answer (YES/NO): YES